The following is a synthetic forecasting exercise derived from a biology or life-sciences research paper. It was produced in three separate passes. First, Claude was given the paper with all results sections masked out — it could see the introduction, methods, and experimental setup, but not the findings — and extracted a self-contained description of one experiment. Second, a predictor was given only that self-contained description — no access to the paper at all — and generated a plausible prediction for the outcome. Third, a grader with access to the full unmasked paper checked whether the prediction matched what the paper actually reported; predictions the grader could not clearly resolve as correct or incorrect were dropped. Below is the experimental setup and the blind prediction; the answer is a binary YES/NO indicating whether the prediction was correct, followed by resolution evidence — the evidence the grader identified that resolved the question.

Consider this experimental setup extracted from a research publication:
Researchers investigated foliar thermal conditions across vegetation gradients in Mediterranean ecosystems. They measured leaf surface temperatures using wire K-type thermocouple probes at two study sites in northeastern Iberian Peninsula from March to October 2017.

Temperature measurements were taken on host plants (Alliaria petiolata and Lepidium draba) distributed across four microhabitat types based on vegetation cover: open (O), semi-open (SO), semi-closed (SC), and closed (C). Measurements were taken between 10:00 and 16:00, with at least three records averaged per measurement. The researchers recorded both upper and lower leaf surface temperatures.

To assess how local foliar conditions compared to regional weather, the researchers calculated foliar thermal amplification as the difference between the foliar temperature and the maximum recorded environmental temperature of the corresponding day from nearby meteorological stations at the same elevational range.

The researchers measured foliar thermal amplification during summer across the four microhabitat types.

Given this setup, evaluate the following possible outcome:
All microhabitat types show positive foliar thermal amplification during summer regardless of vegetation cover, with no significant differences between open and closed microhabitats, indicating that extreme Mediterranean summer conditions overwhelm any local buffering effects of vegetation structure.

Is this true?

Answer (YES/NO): NO